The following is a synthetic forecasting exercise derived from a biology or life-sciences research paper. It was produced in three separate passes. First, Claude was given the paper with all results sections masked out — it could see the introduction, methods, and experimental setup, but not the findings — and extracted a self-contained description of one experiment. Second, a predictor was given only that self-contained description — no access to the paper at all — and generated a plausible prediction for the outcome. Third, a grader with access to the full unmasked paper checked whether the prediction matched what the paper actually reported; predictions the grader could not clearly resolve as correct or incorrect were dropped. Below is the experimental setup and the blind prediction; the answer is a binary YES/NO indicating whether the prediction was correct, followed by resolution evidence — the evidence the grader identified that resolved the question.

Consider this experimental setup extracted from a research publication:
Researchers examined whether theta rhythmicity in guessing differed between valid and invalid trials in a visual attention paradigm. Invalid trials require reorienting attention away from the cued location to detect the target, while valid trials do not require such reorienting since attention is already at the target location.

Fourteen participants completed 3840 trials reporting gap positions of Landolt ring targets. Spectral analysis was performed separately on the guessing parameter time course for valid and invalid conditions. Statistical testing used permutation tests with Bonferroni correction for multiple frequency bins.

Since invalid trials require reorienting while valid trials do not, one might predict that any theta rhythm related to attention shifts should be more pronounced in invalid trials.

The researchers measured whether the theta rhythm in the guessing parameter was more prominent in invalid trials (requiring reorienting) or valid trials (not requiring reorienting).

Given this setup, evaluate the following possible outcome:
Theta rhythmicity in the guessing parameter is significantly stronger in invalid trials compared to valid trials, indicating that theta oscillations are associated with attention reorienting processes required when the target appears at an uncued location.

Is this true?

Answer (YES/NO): NO